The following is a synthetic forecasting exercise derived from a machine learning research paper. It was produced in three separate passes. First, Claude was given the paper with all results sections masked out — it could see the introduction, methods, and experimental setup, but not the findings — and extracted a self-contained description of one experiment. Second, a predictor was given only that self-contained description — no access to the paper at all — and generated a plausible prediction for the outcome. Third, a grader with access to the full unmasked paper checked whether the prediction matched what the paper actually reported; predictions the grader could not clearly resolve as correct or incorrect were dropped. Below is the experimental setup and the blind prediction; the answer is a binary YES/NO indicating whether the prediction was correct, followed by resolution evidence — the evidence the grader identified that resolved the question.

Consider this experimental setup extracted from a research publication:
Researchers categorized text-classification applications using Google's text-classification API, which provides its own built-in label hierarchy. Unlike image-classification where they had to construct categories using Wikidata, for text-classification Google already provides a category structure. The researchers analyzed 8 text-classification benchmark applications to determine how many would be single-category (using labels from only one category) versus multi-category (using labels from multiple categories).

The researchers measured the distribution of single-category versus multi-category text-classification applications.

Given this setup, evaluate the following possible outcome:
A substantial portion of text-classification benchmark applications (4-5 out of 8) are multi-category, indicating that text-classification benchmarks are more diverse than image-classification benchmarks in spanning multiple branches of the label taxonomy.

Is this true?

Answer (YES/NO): YES